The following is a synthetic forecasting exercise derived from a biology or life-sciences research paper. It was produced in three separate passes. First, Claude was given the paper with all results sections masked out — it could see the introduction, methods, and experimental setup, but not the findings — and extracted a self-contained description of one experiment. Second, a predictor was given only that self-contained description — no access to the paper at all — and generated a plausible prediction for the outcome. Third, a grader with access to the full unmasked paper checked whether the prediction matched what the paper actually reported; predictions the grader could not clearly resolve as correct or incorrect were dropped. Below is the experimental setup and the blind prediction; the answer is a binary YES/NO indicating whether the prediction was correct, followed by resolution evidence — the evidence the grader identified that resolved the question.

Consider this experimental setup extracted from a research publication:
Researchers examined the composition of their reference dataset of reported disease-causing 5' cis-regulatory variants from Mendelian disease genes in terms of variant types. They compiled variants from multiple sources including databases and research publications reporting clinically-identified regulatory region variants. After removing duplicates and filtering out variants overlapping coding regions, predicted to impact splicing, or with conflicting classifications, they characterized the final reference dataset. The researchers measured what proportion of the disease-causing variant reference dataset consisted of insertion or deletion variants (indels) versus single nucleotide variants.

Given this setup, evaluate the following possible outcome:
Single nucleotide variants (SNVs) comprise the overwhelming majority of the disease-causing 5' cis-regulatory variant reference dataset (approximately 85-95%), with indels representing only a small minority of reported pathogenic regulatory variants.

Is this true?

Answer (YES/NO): YES